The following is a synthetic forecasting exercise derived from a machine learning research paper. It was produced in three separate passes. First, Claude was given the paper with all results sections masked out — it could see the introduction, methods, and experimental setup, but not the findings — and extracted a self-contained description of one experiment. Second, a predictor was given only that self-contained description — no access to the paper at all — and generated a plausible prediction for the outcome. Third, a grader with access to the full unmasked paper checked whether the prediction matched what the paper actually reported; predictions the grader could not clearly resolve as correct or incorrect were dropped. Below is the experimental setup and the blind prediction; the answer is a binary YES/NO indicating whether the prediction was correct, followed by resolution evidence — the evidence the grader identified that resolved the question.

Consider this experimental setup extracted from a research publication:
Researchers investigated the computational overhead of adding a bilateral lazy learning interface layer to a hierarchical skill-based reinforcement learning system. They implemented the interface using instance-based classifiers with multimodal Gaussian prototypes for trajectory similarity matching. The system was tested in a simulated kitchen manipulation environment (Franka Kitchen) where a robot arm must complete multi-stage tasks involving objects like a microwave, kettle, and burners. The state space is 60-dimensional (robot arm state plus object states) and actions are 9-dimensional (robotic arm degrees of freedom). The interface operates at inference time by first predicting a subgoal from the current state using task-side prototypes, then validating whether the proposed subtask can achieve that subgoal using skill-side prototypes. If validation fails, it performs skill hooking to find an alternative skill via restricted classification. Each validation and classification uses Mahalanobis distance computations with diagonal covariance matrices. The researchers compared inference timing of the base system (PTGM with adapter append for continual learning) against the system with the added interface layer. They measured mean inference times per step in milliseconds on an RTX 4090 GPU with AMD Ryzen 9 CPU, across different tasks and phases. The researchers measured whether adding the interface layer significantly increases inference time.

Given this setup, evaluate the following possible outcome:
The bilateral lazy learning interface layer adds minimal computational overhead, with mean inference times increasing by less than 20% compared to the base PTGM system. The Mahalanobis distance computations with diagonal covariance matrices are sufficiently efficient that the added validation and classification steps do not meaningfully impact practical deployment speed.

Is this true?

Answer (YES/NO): YES